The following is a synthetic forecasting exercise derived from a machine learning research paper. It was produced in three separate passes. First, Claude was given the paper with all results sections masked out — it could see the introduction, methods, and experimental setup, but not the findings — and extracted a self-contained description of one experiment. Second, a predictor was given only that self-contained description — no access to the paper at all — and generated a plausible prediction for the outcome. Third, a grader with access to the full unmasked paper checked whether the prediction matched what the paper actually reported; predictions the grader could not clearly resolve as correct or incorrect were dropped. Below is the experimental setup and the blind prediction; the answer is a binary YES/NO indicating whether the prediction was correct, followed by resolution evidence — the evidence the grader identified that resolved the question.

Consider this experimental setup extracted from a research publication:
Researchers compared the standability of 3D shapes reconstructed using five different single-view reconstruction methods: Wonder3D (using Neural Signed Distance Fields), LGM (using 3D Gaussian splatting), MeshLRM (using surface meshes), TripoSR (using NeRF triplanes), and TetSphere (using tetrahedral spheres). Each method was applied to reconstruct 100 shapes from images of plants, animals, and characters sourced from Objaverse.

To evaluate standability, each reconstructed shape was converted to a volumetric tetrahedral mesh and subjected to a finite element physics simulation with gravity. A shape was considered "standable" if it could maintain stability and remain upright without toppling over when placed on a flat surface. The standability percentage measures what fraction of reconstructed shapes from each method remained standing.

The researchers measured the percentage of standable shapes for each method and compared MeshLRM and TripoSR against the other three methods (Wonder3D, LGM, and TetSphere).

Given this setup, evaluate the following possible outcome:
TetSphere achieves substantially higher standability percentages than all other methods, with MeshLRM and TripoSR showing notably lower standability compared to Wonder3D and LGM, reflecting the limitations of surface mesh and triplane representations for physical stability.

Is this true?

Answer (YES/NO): NO